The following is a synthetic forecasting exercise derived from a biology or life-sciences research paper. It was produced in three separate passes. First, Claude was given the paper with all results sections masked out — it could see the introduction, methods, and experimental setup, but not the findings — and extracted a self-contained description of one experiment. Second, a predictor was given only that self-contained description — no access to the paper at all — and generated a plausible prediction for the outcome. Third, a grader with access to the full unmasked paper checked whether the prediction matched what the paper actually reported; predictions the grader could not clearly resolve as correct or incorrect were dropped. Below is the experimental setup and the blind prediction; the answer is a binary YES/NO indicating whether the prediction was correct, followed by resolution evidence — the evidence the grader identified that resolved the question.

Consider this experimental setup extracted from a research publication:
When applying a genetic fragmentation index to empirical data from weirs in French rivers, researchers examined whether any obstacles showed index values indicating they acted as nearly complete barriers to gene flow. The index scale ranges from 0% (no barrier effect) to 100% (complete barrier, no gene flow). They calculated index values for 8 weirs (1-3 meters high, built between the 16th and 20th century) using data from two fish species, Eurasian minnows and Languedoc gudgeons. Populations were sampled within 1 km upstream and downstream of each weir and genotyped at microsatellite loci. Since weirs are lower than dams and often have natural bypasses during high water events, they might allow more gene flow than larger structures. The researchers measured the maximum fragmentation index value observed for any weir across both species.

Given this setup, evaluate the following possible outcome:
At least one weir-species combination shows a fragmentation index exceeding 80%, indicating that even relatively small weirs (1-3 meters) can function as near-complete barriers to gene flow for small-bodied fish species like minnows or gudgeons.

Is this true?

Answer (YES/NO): NO